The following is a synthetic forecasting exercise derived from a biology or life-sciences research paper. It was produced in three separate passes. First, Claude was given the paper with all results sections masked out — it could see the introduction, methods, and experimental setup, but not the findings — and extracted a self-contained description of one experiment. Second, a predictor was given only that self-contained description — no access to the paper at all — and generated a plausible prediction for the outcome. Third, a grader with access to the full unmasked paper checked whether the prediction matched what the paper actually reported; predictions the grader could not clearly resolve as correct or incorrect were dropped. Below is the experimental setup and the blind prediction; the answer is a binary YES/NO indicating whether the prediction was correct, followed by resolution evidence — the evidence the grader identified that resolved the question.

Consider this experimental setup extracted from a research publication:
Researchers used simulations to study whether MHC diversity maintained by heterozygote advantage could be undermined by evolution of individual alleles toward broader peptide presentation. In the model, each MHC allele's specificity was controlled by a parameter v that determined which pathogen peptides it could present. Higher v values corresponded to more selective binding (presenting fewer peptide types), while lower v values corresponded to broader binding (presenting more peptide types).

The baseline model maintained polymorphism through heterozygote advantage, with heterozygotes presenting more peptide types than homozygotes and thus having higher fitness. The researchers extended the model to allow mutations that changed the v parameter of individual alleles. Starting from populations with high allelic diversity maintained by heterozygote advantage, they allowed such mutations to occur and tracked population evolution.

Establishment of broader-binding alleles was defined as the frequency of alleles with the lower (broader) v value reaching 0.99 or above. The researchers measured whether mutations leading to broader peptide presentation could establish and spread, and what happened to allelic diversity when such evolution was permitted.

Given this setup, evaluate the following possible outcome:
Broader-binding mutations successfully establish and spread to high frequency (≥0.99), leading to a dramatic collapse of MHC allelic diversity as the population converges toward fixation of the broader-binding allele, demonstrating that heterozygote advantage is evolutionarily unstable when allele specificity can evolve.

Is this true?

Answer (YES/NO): YES